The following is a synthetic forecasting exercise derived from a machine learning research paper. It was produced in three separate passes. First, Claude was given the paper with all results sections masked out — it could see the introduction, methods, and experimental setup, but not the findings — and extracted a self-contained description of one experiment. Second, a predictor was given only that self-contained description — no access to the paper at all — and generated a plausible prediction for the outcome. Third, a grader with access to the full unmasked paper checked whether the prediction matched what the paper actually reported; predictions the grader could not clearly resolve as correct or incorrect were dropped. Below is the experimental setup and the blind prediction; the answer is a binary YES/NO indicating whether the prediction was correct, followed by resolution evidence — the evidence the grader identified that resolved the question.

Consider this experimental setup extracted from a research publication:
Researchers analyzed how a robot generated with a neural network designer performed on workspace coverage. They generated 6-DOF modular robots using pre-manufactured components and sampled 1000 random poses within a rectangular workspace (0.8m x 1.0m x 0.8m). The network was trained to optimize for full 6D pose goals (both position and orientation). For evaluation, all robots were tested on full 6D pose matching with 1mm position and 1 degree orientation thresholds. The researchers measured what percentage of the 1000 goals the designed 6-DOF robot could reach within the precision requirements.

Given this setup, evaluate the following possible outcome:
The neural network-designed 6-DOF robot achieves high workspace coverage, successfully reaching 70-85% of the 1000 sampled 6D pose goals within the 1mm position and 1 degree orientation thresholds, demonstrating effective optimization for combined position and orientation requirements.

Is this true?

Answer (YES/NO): NO